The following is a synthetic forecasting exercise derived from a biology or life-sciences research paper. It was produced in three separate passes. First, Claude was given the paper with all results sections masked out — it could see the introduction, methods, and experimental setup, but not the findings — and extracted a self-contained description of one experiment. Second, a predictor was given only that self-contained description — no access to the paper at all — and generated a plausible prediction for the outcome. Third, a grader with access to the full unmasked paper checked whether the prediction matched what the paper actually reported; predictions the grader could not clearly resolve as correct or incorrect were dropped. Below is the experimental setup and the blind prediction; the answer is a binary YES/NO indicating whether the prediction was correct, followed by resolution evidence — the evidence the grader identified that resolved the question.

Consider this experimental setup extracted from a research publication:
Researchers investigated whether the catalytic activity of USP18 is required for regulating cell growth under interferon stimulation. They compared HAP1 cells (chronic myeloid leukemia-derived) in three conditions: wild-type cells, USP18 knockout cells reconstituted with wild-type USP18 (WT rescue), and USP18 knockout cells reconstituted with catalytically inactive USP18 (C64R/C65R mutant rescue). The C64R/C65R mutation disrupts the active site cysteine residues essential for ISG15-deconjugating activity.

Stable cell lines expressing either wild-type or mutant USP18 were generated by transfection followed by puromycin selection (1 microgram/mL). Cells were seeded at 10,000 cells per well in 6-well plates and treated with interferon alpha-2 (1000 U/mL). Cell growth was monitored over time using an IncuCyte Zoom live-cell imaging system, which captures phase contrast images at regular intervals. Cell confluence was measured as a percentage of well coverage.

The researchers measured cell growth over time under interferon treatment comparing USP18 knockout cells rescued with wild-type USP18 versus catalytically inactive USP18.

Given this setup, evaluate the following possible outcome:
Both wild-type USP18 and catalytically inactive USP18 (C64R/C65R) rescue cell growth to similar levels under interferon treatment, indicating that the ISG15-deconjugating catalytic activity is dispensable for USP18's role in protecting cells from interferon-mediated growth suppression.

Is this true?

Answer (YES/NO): NO